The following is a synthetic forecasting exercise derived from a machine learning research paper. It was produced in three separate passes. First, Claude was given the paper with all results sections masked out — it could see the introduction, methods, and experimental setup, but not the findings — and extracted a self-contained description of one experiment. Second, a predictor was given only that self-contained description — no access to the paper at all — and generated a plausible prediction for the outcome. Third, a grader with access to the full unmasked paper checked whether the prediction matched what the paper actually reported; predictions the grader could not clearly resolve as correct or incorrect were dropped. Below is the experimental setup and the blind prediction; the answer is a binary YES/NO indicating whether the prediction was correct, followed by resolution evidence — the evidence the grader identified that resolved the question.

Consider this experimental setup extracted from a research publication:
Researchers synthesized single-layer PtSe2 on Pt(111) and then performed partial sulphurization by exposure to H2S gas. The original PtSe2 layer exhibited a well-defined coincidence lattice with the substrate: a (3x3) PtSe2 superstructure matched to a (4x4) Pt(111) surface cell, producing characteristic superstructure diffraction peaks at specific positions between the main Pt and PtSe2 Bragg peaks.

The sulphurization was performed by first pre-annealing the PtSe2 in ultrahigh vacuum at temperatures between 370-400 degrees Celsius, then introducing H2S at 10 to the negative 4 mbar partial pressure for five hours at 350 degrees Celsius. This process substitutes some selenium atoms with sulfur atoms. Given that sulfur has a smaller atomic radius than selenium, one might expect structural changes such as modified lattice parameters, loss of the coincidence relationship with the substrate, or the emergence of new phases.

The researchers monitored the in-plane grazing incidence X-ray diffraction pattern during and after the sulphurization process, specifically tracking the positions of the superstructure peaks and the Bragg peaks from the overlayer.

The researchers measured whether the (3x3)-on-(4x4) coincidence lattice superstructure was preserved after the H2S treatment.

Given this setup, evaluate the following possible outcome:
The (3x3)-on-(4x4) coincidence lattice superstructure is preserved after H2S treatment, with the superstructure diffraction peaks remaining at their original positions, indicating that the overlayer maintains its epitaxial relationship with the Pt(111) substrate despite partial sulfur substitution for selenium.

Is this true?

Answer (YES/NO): YES